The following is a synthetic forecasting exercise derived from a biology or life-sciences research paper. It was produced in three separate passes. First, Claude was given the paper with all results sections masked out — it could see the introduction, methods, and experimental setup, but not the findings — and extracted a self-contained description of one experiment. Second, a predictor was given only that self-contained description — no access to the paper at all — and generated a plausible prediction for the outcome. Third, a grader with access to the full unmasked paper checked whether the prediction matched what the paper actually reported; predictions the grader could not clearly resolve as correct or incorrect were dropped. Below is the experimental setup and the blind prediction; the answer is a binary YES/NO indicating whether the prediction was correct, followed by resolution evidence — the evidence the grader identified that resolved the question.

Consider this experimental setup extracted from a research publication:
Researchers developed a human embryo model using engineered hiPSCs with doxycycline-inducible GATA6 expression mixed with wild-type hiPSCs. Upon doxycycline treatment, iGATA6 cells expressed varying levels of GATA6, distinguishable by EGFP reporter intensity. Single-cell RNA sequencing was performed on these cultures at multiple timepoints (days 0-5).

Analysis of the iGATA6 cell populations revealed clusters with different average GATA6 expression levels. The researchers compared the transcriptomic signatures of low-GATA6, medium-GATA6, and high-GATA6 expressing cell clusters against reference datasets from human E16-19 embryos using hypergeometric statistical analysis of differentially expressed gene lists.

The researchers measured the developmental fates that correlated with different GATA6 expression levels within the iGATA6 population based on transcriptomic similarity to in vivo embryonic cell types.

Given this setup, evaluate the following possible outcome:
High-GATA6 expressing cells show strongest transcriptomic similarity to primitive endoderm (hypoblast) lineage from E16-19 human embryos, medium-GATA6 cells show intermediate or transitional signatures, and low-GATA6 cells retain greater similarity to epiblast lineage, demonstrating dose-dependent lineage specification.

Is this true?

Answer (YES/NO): NO